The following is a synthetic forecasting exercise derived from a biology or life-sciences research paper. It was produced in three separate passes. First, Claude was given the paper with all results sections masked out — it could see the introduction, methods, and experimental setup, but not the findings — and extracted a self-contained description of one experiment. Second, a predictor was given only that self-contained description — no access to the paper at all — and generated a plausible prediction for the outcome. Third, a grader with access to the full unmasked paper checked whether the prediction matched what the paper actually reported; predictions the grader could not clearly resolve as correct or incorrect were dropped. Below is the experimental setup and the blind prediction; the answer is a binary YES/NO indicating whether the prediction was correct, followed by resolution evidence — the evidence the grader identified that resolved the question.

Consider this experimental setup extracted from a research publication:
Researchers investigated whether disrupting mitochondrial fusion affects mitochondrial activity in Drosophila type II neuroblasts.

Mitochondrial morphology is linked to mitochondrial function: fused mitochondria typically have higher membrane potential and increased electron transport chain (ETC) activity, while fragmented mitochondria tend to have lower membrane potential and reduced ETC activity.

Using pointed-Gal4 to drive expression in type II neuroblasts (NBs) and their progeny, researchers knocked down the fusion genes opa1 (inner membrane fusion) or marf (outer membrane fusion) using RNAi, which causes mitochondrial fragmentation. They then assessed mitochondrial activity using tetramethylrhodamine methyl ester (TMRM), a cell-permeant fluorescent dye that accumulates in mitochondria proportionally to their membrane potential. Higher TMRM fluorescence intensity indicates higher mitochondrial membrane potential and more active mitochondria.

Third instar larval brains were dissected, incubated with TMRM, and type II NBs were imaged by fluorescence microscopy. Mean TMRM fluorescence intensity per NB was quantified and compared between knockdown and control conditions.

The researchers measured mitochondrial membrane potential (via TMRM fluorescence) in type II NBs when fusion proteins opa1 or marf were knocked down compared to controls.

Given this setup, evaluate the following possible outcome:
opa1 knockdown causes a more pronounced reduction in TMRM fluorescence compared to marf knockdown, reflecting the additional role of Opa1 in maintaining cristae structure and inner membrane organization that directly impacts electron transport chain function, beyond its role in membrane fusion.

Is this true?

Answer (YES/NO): NO